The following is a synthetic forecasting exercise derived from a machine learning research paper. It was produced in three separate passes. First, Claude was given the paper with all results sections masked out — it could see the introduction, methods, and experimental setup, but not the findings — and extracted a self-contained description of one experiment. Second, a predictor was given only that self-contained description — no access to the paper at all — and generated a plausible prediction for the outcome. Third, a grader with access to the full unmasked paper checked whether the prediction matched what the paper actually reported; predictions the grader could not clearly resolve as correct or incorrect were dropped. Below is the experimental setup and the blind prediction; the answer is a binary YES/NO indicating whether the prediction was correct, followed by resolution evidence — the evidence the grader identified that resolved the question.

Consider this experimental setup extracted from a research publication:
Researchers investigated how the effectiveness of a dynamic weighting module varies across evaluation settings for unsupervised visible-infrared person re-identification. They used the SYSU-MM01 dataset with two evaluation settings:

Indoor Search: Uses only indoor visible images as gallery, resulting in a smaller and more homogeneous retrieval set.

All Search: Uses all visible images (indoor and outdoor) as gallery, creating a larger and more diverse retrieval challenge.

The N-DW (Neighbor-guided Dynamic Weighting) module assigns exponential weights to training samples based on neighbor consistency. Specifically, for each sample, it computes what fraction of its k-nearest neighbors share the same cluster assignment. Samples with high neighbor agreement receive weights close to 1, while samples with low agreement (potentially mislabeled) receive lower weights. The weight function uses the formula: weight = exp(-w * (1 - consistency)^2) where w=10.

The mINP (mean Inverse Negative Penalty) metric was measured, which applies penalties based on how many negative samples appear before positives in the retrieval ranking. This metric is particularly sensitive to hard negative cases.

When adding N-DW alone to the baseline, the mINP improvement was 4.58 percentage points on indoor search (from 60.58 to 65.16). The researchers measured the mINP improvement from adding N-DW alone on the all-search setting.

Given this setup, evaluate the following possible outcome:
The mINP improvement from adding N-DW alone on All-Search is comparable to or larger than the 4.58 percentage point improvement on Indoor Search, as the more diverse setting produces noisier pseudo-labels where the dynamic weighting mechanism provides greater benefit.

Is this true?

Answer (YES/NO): YES